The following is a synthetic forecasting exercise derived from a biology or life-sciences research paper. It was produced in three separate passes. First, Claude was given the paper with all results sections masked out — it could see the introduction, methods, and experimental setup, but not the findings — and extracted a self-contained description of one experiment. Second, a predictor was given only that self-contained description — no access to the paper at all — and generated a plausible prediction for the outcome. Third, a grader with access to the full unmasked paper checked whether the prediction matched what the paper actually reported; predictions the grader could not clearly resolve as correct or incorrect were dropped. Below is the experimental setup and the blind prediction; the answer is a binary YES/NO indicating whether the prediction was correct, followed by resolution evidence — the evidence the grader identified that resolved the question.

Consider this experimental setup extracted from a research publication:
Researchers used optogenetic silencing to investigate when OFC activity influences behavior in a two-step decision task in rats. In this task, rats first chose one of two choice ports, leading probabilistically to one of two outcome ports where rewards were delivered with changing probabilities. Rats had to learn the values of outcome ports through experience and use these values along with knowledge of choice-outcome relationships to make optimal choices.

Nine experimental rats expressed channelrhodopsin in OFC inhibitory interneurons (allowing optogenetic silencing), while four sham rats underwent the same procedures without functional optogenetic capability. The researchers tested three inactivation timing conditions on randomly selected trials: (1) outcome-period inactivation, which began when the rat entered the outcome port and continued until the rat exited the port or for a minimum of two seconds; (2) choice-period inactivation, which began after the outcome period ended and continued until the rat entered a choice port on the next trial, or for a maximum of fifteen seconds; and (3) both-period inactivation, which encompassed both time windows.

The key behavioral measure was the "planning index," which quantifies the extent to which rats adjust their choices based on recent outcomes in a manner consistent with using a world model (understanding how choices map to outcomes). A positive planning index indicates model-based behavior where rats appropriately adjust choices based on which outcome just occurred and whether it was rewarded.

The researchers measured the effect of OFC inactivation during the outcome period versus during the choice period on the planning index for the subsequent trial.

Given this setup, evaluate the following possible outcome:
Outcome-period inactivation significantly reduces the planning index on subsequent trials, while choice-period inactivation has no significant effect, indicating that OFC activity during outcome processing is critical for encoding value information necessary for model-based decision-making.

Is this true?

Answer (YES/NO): YES